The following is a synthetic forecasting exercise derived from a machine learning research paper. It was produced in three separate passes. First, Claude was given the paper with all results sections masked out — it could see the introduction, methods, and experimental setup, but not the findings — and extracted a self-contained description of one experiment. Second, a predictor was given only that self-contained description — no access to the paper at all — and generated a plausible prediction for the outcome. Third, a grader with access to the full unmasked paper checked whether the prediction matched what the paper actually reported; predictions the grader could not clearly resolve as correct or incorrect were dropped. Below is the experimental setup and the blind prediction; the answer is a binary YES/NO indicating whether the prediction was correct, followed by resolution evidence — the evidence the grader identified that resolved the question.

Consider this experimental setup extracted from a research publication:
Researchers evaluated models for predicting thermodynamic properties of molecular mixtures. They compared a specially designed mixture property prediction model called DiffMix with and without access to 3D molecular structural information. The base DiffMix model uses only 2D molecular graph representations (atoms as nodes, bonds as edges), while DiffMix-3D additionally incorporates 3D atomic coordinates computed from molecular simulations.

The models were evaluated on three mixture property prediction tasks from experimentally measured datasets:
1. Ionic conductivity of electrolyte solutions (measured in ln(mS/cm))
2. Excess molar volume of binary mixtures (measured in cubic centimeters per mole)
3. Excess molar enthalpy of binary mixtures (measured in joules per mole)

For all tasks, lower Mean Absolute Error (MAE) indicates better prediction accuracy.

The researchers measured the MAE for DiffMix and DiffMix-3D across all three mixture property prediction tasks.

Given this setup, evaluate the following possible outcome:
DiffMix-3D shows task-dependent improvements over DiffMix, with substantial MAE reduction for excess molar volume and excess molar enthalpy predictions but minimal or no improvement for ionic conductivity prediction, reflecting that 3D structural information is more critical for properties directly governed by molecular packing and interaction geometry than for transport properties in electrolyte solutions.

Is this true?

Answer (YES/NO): NO